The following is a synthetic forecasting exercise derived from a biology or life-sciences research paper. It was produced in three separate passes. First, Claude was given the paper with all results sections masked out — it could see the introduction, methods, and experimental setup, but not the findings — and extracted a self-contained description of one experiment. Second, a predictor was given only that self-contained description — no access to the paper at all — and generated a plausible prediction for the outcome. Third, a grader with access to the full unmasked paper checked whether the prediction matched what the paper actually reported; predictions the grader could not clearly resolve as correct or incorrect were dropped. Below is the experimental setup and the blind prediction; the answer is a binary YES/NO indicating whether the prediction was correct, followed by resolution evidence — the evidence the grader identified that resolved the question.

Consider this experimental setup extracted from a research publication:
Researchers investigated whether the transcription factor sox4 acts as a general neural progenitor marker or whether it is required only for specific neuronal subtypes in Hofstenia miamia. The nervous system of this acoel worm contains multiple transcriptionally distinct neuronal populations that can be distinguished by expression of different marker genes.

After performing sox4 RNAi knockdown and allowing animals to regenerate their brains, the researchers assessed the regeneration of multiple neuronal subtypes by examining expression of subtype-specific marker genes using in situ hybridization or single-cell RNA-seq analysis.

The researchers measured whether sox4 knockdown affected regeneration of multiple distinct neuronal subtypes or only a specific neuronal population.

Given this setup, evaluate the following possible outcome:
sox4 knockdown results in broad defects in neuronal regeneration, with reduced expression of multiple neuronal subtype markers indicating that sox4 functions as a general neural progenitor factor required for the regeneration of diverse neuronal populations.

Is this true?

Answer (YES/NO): YES